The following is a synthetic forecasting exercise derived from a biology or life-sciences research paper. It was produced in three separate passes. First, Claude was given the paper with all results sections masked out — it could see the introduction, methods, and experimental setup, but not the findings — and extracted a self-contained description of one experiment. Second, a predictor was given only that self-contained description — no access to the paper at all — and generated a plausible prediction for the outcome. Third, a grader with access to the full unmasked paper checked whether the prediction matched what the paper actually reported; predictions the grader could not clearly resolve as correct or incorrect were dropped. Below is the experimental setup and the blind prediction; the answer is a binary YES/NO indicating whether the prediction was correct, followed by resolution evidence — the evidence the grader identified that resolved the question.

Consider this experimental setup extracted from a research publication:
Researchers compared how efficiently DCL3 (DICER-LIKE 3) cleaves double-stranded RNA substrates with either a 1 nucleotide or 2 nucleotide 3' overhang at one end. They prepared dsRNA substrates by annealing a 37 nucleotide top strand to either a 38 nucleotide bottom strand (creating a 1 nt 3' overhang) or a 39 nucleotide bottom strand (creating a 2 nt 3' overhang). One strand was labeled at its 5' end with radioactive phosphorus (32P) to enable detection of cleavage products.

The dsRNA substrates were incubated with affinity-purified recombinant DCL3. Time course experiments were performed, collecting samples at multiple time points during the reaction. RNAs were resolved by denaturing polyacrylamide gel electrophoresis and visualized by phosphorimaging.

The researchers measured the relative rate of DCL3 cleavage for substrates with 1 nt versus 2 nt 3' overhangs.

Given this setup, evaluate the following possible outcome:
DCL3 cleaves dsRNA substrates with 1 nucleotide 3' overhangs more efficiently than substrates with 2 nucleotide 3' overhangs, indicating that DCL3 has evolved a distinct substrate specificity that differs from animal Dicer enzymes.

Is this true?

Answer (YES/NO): NO